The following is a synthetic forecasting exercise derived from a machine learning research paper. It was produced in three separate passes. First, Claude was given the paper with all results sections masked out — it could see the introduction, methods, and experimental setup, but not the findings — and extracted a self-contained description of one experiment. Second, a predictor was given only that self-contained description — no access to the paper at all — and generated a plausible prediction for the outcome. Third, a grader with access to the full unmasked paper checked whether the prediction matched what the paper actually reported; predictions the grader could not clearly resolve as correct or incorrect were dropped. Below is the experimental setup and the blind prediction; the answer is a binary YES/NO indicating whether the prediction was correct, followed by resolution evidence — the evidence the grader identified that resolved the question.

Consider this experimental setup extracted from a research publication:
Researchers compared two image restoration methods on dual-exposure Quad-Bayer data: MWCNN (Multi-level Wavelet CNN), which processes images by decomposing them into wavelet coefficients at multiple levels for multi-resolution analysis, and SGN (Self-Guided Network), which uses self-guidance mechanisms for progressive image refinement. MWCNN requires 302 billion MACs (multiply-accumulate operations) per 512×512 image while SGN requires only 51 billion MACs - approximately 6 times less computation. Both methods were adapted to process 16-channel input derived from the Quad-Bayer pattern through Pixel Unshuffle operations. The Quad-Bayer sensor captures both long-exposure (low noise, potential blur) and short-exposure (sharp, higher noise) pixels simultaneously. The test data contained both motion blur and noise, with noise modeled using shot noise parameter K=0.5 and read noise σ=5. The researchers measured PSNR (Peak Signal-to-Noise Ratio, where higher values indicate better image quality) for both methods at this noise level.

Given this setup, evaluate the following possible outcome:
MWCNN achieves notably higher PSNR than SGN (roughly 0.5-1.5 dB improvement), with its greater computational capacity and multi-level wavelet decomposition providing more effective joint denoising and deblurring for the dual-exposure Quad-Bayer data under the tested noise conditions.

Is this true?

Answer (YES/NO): NO